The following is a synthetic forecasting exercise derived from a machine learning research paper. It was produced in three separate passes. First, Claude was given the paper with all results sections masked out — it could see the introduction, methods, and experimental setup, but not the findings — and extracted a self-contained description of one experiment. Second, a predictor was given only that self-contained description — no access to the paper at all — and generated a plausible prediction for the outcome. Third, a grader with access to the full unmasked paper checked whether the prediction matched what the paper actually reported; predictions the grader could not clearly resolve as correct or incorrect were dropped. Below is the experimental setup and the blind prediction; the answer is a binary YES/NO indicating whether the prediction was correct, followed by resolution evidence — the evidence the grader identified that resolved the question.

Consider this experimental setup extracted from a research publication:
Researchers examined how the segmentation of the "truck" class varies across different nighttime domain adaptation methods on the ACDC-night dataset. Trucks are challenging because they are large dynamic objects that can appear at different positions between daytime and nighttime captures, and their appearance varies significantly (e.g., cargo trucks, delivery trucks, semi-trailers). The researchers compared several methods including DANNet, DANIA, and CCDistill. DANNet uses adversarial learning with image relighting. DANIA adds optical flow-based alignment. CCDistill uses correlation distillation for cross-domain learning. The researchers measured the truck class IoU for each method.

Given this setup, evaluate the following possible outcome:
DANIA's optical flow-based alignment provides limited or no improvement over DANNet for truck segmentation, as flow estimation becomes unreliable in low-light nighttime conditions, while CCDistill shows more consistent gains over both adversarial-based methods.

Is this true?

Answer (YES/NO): NO